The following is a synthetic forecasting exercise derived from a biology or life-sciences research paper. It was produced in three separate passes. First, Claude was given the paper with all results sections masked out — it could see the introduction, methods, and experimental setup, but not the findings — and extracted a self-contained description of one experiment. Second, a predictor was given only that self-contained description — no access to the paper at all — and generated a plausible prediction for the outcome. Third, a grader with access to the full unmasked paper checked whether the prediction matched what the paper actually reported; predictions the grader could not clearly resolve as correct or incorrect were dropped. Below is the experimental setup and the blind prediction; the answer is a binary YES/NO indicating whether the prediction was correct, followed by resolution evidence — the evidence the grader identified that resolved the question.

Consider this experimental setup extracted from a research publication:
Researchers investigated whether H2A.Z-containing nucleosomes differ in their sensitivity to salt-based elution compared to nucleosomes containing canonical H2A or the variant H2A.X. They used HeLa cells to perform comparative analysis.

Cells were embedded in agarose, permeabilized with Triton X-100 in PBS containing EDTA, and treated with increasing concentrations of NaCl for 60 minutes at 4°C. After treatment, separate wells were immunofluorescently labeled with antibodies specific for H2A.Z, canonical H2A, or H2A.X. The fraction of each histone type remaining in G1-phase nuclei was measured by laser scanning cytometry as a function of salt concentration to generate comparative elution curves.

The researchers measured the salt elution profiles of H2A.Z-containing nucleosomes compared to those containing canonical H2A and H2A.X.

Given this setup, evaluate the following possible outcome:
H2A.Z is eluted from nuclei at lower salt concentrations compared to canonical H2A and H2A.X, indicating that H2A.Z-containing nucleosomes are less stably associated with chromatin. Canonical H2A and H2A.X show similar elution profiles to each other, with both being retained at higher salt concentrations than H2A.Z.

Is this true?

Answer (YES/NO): NO